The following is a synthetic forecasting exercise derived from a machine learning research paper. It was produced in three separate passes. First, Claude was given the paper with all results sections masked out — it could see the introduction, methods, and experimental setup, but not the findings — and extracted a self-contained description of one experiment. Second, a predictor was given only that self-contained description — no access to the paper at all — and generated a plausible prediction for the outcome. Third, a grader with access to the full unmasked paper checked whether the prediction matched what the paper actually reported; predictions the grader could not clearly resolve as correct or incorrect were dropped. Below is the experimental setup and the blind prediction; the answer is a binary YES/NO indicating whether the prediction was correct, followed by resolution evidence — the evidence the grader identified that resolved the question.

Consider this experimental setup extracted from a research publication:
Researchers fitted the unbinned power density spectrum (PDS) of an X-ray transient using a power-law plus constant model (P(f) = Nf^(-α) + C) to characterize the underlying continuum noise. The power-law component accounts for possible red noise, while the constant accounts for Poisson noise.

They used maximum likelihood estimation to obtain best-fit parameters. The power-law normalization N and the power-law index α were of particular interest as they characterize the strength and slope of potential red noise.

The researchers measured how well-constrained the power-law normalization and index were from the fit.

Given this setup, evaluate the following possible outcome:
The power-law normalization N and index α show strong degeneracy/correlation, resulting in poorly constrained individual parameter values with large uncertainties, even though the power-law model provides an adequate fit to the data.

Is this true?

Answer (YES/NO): NO